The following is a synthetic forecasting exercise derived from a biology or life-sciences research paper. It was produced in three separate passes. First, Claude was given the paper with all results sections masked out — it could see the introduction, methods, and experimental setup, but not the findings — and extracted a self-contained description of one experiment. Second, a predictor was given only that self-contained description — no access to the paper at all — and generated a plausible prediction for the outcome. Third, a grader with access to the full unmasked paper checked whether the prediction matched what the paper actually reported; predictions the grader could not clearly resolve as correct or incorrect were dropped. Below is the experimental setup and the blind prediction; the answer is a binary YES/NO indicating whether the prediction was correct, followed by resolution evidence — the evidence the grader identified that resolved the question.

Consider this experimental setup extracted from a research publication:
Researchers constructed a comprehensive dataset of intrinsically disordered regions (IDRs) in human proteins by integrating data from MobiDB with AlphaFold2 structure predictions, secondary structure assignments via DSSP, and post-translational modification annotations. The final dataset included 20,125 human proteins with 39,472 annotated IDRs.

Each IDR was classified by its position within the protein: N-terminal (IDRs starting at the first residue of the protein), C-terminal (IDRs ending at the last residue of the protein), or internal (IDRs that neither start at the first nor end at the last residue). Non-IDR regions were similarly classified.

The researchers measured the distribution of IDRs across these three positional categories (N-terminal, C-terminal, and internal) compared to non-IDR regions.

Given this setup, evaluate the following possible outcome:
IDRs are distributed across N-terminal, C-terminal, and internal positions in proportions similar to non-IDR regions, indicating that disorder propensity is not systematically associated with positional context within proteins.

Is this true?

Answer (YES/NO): NO